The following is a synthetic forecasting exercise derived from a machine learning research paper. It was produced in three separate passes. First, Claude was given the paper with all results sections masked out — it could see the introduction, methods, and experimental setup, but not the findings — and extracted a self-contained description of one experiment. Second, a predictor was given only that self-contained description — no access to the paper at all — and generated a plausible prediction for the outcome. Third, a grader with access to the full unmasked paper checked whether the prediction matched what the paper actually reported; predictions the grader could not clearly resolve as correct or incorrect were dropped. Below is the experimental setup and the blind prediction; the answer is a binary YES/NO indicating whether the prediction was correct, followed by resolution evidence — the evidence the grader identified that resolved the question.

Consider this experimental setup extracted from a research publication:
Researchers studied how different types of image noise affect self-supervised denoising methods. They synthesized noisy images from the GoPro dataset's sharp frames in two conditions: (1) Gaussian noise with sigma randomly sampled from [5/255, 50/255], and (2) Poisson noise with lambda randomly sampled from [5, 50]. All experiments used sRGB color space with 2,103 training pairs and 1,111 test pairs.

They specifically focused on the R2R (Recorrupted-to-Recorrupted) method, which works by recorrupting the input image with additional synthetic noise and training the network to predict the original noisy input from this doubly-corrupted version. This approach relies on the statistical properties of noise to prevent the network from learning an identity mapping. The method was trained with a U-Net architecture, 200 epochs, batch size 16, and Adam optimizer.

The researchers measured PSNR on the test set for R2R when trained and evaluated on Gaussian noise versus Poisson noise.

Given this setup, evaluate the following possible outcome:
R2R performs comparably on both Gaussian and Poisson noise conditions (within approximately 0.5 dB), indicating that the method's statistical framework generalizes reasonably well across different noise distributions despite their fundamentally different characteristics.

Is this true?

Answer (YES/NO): NO